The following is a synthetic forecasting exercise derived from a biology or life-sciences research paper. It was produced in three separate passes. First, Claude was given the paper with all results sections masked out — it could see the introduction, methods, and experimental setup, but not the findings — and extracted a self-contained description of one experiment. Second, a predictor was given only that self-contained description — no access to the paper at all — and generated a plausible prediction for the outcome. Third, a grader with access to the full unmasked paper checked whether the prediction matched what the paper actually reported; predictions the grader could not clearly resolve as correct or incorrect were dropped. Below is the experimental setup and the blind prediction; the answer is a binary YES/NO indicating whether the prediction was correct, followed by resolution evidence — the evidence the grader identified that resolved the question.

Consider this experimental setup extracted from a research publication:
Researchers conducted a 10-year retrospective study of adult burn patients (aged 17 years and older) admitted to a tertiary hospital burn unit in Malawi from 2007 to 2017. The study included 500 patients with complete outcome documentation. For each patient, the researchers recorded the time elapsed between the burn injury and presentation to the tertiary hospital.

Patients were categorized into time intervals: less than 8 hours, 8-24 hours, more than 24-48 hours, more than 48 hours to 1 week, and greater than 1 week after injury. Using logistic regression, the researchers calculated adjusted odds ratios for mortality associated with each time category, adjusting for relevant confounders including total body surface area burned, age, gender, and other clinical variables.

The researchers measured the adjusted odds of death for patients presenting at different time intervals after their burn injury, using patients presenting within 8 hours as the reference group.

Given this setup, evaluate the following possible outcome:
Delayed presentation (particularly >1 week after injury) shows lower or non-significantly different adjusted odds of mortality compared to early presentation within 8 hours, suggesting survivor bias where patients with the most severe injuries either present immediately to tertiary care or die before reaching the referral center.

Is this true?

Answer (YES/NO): YES